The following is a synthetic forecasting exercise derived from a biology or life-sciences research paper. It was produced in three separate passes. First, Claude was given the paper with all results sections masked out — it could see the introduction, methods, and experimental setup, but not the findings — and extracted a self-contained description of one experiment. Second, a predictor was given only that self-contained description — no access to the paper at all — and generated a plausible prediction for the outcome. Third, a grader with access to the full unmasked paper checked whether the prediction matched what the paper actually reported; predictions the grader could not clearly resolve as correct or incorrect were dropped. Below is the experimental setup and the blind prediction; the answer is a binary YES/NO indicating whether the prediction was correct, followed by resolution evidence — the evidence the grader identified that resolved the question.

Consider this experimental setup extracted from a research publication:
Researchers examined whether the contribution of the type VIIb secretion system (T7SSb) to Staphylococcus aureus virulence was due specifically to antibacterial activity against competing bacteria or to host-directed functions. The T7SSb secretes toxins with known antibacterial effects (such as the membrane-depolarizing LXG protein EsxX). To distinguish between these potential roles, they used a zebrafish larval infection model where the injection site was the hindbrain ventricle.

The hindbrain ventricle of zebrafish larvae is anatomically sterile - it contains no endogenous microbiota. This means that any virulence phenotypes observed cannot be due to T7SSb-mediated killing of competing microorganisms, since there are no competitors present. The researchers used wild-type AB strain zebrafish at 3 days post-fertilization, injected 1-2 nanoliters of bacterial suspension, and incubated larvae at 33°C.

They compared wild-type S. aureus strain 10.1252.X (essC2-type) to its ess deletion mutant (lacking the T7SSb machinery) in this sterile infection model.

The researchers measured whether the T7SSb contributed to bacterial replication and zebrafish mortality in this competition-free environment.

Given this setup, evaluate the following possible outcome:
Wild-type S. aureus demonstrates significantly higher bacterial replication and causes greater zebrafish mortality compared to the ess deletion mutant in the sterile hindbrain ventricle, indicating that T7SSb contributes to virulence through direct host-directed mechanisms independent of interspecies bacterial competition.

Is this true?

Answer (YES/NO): YES